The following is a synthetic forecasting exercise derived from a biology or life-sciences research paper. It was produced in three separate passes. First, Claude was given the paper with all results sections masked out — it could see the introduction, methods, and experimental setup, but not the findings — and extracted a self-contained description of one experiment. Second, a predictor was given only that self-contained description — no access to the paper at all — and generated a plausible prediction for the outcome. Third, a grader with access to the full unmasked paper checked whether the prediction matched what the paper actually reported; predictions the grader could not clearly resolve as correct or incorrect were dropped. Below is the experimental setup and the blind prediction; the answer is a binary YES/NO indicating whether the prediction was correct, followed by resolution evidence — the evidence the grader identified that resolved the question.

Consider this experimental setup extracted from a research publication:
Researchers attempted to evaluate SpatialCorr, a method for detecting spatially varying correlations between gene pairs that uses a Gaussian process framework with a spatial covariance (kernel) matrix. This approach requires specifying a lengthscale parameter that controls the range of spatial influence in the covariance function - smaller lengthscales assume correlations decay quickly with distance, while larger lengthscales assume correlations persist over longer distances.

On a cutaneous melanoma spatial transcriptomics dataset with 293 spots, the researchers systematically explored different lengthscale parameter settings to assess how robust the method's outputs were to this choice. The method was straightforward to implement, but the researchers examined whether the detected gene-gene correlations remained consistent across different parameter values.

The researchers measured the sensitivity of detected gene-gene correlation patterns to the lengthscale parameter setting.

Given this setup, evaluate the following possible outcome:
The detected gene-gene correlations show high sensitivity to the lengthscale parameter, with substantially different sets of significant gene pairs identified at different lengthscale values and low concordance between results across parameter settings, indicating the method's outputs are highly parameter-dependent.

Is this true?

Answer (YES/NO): YES